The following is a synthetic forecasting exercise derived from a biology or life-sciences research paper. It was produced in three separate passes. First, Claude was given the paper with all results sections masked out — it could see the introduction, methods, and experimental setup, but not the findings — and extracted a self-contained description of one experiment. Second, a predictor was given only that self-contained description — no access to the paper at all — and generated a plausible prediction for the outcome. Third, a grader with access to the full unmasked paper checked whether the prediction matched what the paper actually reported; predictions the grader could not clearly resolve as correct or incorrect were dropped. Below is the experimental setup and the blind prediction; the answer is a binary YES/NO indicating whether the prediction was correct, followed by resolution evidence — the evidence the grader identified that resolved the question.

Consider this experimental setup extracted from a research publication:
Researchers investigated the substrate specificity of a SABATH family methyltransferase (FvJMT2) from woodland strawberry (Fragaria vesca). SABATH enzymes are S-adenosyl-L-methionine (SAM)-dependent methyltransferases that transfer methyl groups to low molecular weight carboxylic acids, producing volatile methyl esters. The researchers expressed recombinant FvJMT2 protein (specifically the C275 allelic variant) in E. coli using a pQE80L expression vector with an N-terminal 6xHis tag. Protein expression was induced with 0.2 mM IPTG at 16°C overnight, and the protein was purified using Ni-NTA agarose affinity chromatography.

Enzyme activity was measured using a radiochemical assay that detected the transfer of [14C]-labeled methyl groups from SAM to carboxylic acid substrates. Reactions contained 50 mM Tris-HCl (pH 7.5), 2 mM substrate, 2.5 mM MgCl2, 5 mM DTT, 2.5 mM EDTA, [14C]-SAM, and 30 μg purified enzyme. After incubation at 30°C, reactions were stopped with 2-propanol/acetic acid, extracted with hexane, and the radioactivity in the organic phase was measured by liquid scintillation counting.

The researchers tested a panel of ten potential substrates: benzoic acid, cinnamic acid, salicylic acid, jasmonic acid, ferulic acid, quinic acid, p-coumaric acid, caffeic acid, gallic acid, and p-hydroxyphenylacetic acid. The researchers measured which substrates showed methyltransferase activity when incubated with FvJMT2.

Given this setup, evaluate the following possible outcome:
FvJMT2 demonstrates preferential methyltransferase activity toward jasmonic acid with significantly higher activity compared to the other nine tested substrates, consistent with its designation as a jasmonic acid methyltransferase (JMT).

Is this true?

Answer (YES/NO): NO